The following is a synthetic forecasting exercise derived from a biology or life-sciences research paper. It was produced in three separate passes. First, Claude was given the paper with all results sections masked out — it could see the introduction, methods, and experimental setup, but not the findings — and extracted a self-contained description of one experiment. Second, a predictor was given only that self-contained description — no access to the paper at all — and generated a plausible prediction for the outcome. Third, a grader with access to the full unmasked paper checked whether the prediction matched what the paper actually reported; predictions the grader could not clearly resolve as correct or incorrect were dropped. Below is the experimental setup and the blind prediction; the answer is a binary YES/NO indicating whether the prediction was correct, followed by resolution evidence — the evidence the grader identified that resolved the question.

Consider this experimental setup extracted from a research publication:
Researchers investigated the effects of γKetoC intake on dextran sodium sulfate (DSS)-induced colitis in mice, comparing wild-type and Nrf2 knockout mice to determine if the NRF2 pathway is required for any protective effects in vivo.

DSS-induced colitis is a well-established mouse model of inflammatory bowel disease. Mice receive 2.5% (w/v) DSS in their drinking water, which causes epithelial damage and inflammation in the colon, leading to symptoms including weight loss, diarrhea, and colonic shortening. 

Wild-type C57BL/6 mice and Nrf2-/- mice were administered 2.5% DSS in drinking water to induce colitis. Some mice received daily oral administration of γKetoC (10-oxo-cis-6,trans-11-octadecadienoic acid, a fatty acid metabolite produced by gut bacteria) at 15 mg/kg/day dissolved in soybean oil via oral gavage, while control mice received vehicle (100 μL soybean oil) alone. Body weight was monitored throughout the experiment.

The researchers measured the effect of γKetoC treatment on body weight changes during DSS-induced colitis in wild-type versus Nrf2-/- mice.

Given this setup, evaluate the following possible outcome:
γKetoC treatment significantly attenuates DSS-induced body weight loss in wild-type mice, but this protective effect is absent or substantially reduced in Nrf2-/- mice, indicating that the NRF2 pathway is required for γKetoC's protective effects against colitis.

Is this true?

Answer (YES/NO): YES